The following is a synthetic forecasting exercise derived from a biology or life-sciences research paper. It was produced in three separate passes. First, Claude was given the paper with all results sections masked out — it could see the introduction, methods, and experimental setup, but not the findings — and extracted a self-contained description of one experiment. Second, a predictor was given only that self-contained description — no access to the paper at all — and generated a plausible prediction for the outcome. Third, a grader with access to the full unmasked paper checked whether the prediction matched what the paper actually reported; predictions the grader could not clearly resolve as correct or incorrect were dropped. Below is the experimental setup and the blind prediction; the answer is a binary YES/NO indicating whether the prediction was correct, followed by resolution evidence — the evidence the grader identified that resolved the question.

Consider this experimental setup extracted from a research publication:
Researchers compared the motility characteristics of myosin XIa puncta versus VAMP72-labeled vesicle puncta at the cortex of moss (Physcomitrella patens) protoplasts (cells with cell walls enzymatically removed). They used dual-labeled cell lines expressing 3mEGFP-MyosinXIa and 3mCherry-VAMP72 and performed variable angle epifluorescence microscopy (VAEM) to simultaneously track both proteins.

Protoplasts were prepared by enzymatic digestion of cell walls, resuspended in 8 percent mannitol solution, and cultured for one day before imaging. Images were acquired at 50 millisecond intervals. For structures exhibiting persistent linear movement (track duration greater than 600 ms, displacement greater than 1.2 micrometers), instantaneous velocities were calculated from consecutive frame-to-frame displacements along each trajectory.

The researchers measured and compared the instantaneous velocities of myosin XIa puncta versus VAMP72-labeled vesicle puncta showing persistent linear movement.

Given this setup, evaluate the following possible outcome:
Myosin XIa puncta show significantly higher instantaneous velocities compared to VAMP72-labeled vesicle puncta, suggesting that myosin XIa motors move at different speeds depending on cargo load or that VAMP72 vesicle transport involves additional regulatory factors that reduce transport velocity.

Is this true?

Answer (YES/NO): NO